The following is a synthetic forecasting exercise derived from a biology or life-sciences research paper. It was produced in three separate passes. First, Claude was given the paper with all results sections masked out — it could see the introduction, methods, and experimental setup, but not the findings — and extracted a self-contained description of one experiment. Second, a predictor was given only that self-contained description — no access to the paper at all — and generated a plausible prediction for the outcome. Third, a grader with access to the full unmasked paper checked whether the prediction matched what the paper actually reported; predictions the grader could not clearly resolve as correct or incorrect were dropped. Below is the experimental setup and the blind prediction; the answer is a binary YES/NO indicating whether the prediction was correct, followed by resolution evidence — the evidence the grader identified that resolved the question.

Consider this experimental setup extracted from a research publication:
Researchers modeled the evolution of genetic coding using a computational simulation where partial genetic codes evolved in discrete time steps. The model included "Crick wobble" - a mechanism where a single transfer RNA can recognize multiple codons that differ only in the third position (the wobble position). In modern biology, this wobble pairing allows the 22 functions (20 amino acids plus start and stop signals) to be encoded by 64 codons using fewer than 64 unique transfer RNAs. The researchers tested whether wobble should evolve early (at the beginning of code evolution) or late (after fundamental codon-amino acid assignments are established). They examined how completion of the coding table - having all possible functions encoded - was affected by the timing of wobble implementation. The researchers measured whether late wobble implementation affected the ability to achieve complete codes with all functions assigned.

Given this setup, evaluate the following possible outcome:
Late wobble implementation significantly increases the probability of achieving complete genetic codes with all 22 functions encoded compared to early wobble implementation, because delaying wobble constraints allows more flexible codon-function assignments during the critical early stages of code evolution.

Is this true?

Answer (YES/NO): NO